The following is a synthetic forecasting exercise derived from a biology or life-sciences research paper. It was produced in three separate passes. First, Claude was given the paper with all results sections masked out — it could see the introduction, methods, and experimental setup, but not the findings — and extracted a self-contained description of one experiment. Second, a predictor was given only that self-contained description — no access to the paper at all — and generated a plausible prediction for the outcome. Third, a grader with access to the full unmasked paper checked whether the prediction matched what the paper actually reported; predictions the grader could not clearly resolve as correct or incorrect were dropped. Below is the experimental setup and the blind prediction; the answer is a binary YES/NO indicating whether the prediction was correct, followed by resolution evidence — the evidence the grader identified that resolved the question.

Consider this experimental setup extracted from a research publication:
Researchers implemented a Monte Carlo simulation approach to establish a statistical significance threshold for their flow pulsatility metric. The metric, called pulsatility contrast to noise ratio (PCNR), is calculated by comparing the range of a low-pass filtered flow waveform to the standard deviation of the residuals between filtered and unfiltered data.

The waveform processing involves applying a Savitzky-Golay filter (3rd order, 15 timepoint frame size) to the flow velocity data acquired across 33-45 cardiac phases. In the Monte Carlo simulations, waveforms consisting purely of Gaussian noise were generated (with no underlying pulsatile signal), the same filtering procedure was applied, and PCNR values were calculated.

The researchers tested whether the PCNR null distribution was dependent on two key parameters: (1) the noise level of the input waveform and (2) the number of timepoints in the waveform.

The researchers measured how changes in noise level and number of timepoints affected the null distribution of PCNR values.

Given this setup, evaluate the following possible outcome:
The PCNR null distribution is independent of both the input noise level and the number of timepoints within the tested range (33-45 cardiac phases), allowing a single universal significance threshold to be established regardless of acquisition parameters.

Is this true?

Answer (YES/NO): YES